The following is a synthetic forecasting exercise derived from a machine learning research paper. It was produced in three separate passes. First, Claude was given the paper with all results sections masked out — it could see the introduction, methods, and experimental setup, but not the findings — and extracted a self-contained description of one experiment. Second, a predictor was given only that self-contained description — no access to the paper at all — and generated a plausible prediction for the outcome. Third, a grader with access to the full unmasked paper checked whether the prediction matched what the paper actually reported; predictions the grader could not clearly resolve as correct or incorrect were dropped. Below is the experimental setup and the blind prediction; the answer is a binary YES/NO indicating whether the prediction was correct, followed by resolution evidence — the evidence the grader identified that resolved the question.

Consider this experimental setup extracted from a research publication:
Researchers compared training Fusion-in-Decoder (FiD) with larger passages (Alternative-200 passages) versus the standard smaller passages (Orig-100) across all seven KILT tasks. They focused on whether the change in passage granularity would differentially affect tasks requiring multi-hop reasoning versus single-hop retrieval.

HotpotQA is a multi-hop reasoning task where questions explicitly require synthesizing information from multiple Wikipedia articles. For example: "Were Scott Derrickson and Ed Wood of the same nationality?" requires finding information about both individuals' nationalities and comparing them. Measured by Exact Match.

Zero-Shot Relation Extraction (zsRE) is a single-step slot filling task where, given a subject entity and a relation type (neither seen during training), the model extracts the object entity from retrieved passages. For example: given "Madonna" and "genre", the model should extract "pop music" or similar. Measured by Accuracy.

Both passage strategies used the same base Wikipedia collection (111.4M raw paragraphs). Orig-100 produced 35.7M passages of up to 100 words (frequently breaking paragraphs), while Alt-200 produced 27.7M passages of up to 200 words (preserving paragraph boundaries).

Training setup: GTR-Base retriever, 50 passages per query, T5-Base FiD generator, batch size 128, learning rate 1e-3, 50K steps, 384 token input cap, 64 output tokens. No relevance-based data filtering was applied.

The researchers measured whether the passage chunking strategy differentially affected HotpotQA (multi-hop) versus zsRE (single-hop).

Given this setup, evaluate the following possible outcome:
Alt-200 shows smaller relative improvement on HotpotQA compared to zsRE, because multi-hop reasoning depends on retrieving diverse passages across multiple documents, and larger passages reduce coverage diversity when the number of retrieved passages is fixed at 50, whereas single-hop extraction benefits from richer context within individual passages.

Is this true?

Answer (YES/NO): NO